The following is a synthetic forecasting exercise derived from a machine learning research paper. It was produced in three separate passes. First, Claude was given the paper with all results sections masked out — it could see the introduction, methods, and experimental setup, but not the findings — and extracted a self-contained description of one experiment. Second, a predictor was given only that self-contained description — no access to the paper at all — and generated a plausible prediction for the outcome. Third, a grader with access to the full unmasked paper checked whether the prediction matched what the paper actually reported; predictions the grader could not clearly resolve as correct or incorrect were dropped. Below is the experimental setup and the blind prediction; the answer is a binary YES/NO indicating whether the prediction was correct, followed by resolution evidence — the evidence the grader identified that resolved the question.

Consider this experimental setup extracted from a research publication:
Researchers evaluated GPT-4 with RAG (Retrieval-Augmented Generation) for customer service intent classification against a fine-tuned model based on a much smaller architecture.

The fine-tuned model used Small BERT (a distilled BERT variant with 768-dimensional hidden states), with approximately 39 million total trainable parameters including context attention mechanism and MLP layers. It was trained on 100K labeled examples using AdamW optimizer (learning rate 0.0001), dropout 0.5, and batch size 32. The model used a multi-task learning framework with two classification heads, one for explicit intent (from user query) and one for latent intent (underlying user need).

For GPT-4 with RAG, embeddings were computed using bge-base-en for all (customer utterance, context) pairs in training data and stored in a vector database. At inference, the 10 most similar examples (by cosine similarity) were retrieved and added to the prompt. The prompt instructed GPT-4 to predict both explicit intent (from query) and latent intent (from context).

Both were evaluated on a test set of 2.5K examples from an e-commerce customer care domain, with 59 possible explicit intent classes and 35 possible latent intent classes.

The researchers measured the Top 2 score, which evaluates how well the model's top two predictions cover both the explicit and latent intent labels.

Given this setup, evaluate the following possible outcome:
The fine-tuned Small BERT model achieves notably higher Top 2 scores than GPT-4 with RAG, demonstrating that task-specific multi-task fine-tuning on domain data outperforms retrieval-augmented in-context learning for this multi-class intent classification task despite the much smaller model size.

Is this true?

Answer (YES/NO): YES